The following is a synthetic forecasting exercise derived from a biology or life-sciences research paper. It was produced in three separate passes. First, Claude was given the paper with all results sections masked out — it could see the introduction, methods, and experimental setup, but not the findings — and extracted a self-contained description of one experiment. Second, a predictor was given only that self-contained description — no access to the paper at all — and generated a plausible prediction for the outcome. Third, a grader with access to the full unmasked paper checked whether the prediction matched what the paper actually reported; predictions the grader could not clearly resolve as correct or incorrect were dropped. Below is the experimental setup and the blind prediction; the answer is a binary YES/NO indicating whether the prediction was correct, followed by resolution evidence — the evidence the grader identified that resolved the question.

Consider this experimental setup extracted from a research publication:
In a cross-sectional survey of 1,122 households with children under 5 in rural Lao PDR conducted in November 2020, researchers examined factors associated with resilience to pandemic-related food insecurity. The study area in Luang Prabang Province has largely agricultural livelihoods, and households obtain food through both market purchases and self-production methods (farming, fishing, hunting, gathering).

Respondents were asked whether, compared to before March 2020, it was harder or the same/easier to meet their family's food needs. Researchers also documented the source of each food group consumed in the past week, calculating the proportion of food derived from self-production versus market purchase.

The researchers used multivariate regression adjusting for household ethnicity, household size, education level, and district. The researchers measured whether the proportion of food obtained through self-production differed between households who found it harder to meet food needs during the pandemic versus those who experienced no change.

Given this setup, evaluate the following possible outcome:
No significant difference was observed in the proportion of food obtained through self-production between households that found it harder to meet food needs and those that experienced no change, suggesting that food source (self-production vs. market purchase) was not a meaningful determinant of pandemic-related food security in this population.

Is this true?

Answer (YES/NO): NO